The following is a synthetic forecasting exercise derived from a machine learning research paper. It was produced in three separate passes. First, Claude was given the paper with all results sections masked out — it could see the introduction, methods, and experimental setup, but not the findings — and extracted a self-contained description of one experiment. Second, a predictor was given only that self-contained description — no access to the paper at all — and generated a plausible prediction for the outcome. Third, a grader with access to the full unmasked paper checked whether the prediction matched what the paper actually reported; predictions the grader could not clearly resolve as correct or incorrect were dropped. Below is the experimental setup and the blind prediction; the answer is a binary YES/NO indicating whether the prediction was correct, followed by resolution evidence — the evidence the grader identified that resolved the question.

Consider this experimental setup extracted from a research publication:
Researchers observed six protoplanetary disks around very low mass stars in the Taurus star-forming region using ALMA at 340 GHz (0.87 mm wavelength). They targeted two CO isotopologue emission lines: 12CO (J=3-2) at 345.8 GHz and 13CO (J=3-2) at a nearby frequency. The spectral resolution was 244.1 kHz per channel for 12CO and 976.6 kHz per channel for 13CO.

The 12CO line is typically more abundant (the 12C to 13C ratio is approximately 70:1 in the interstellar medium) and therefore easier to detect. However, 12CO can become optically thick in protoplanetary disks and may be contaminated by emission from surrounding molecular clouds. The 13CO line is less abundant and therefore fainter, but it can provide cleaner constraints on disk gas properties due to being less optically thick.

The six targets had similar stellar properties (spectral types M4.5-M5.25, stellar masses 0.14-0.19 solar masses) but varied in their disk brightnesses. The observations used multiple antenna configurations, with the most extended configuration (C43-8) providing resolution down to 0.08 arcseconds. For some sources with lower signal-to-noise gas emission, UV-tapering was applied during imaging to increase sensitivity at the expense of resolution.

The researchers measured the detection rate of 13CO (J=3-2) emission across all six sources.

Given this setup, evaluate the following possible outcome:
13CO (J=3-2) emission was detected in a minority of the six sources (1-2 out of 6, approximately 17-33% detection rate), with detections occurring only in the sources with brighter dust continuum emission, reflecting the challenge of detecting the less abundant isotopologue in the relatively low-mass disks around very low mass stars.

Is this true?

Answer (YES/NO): NO